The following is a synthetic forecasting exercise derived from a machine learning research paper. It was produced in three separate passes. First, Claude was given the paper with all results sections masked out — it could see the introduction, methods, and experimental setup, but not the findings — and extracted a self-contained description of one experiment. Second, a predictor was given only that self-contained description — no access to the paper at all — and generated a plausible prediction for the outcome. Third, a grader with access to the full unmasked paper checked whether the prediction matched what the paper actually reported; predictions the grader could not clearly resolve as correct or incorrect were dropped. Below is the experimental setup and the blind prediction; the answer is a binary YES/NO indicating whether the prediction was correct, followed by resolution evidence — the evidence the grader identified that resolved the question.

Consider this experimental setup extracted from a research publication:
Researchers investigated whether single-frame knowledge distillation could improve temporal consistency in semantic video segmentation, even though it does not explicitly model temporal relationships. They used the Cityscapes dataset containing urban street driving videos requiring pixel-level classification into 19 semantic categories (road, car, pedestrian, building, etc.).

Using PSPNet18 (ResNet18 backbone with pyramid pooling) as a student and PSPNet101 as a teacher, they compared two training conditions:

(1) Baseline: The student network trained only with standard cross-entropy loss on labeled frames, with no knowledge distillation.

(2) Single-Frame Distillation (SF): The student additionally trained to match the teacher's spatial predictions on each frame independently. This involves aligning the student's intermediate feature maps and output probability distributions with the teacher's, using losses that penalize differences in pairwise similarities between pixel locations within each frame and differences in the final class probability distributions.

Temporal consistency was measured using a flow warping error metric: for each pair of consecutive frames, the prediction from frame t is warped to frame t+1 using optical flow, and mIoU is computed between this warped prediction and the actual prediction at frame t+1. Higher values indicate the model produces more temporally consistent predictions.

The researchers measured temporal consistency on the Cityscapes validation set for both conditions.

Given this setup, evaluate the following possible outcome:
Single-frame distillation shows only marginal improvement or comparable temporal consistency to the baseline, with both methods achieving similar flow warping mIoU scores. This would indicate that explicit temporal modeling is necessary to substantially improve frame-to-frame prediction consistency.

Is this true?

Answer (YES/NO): NO